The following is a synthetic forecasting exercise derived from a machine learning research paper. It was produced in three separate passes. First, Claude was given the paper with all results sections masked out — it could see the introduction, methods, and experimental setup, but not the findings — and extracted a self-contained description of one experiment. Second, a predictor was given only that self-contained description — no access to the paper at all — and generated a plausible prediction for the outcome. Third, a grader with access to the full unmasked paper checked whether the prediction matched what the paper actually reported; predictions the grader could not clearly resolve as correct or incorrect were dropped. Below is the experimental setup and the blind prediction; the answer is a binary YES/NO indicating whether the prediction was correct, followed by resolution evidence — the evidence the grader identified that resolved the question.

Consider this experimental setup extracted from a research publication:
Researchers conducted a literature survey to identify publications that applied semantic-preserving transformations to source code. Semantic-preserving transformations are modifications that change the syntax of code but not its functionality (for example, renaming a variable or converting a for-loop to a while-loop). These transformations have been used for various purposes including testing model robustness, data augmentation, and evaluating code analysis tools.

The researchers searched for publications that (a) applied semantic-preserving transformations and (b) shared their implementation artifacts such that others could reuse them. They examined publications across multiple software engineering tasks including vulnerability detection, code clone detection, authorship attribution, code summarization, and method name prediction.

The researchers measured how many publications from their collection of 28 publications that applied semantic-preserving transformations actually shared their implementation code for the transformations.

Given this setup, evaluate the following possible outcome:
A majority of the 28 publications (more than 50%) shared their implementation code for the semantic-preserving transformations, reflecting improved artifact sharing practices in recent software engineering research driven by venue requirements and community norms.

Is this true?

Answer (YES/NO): YES